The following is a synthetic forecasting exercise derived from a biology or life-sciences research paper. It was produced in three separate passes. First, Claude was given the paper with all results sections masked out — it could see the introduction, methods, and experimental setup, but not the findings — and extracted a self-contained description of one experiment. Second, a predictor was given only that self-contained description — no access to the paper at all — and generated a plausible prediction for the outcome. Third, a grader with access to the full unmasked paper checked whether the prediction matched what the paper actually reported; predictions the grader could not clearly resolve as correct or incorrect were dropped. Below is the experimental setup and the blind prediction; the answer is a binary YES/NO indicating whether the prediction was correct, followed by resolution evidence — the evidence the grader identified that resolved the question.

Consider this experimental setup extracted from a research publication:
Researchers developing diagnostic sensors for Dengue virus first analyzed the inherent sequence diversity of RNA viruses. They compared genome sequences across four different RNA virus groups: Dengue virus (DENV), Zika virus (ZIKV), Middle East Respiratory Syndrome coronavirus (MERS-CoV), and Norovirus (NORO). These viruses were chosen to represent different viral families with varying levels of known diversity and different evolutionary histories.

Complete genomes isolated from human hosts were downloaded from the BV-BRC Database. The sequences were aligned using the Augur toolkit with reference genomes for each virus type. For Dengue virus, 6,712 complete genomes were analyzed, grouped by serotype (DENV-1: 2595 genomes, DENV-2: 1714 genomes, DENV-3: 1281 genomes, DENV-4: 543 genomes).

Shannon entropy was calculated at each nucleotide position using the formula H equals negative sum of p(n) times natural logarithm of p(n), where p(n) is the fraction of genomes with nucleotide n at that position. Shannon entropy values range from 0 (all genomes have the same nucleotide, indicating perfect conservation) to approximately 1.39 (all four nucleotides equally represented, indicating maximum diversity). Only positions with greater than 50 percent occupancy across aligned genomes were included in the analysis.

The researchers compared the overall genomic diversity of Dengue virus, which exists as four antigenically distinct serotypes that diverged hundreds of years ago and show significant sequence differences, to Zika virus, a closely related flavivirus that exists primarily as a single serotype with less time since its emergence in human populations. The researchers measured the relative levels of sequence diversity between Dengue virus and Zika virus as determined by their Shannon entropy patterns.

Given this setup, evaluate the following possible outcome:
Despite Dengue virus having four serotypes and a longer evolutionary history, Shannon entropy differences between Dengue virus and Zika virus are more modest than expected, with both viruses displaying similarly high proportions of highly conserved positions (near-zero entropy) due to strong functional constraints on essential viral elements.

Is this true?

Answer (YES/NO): NO